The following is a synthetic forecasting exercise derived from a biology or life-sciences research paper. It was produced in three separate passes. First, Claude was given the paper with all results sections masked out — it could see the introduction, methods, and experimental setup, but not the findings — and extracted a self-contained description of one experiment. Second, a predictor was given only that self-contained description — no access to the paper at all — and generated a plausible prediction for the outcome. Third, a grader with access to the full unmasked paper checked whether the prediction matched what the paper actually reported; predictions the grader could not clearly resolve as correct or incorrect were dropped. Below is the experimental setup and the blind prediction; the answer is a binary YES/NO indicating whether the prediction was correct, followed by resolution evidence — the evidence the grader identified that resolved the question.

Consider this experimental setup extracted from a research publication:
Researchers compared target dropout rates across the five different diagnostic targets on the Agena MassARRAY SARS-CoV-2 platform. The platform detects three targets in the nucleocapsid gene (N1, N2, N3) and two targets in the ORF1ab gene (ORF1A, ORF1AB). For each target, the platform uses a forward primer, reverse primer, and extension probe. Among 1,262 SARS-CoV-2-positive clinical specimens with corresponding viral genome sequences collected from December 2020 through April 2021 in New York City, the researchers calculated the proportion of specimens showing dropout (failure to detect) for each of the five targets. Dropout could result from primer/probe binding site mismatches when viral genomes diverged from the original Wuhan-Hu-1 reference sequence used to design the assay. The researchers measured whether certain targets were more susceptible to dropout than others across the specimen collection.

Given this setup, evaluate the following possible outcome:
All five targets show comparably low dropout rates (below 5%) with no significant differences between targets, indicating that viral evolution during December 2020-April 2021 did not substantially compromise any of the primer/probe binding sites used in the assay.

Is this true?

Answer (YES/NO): NO